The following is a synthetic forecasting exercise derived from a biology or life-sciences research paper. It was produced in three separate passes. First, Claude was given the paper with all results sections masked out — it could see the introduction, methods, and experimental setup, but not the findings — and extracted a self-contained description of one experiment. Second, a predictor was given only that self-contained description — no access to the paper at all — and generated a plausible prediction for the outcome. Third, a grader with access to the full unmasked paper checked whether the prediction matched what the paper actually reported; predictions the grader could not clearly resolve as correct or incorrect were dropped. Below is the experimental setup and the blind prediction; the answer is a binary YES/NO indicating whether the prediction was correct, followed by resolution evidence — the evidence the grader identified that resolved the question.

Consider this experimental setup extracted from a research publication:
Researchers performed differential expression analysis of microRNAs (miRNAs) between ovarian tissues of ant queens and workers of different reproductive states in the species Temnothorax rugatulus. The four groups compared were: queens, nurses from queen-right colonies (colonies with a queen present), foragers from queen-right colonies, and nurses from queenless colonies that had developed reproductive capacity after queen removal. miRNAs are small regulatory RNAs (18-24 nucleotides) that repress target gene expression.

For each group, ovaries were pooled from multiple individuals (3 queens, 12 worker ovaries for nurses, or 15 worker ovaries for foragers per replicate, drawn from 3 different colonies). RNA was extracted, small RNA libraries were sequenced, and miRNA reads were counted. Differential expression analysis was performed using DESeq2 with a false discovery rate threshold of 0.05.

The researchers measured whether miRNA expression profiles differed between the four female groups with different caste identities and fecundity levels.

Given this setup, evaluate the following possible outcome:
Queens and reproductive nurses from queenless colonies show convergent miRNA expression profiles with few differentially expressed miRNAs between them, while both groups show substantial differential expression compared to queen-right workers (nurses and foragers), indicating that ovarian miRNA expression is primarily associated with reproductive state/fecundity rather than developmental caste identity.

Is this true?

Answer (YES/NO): NO